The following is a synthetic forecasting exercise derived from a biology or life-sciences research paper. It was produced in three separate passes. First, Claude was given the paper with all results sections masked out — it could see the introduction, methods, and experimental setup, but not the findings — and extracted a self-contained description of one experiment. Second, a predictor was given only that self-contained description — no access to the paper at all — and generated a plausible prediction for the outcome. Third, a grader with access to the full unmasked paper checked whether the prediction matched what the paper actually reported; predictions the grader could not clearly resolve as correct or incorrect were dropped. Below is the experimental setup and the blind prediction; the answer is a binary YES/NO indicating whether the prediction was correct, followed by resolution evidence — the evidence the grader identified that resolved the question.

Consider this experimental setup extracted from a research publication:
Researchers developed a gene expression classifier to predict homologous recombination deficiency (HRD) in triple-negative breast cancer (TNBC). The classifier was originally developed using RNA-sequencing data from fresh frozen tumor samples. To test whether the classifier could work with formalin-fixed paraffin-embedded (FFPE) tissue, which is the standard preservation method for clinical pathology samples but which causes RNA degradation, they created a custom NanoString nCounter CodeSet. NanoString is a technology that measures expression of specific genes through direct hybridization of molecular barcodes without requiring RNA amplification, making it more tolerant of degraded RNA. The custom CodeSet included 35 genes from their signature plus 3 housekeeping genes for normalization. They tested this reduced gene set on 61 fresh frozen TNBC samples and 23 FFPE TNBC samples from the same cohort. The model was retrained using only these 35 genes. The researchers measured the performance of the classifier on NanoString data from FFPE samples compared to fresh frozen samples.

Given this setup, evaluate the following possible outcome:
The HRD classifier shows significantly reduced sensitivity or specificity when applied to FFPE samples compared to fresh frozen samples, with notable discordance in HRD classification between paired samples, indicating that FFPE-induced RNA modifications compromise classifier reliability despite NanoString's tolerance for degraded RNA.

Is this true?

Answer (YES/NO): NO